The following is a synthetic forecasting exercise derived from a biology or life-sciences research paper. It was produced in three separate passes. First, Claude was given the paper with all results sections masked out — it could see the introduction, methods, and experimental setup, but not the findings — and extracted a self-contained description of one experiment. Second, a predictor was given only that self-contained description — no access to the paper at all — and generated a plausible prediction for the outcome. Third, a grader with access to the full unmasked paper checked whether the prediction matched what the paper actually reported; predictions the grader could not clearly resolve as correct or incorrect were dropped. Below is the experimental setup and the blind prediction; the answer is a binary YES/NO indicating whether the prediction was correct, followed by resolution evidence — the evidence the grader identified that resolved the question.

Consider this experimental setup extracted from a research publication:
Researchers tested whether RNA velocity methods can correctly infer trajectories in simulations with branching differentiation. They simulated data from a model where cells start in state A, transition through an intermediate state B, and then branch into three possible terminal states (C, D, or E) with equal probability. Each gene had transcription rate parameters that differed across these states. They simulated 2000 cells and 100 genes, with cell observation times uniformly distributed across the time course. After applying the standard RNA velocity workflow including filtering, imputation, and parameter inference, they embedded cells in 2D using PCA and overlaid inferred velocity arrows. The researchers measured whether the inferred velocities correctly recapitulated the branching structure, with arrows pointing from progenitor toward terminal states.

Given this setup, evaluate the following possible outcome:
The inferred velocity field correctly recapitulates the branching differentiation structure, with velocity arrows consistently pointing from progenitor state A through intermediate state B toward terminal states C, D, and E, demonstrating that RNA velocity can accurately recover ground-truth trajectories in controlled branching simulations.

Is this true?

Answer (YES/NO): NO